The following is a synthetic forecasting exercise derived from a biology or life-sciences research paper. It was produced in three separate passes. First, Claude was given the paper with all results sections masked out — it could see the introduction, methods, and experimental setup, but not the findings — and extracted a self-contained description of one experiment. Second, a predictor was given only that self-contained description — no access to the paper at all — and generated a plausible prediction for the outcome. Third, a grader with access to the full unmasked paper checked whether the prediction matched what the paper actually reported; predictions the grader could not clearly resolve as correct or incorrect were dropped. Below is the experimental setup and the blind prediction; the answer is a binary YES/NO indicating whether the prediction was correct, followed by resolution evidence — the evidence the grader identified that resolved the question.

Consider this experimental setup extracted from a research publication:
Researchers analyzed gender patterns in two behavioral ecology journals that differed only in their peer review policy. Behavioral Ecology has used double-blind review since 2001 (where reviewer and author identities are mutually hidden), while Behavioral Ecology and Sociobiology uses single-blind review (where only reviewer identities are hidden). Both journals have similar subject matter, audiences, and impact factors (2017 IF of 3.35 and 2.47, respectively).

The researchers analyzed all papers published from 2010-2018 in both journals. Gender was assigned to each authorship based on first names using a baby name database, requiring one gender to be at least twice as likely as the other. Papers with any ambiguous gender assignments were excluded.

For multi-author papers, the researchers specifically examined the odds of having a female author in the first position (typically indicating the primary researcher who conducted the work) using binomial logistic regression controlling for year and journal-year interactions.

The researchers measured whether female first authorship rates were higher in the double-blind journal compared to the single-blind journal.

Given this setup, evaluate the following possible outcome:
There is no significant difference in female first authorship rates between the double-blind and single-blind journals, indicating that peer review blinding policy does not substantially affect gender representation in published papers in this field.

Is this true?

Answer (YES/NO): NO